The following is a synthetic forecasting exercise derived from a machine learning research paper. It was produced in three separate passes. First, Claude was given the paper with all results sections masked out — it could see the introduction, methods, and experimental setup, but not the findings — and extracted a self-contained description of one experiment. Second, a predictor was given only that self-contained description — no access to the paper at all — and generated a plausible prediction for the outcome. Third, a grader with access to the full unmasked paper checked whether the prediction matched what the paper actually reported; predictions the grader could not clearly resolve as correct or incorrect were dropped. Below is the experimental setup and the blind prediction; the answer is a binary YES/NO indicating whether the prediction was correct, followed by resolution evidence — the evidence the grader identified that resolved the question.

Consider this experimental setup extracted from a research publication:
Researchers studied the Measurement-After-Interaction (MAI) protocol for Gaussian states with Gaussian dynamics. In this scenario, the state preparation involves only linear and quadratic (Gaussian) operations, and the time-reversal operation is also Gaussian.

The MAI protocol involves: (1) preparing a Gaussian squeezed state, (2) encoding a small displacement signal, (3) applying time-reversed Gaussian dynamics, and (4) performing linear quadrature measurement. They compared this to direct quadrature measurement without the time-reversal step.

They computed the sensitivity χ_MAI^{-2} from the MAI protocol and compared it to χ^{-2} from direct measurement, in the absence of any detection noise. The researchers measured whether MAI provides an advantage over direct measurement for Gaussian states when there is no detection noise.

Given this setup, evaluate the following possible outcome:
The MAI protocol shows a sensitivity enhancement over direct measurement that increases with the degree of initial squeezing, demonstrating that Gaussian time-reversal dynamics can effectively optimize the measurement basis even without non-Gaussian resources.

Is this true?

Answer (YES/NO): NO